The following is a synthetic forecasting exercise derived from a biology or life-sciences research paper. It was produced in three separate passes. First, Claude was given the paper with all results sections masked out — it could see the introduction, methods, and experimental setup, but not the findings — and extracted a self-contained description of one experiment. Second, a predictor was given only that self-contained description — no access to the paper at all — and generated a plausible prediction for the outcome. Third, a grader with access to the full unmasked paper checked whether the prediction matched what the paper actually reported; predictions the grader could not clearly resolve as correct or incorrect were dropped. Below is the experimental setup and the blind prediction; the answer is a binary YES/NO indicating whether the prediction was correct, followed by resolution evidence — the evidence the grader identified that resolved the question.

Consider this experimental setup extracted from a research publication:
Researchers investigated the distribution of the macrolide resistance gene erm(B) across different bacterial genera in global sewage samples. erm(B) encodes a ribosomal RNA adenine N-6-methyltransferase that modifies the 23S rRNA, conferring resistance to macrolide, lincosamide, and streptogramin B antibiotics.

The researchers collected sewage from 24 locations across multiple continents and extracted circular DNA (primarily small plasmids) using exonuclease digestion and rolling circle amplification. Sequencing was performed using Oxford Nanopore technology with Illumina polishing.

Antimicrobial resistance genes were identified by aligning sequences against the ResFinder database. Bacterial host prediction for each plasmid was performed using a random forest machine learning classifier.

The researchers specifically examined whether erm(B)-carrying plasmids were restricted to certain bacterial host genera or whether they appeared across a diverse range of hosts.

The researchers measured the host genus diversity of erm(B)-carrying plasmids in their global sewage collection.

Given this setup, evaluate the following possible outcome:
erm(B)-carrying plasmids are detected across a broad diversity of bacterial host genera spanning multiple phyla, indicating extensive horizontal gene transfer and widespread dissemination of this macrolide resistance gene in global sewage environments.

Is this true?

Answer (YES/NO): NO